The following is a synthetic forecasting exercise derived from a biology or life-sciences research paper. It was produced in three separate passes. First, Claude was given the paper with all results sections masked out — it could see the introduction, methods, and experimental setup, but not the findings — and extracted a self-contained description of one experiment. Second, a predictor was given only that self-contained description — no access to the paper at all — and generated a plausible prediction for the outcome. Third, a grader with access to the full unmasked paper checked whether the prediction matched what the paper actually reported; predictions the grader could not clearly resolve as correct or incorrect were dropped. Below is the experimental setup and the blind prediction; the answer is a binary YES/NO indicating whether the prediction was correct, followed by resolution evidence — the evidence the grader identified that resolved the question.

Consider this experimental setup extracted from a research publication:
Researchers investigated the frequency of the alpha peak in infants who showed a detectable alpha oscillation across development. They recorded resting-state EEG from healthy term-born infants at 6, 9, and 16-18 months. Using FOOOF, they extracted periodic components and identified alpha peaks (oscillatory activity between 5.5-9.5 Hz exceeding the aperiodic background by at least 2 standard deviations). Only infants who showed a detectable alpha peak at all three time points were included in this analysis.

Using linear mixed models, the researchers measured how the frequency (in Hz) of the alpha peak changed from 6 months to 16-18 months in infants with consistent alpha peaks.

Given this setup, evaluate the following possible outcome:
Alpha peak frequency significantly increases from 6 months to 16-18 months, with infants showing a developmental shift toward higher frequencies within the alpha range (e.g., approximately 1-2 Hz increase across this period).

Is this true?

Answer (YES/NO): YES